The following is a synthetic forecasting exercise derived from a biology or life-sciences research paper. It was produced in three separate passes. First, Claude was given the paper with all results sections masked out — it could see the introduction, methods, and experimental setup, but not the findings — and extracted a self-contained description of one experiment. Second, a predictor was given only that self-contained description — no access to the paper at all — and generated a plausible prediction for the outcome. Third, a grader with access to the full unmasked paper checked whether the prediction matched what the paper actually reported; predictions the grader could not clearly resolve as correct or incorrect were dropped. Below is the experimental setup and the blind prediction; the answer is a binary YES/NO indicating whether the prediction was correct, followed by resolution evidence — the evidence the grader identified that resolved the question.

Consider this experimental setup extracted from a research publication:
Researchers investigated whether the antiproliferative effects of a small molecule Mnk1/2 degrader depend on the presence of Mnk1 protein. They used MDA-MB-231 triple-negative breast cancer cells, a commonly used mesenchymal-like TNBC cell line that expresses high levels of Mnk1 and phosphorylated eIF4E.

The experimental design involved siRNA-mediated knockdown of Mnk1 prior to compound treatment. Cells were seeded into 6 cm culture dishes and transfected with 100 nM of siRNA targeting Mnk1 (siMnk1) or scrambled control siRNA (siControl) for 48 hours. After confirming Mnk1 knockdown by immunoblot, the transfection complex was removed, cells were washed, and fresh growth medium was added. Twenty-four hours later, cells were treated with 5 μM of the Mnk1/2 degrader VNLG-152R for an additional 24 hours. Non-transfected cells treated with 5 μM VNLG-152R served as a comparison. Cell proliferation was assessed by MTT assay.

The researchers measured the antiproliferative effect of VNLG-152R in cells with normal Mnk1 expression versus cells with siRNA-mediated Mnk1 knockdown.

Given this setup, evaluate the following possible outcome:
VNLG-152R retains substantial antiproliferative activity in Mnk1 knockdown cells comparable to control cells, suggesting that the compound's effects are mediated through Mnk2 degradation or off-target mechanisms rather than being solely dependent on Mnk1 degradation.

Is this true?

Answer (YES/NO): NO